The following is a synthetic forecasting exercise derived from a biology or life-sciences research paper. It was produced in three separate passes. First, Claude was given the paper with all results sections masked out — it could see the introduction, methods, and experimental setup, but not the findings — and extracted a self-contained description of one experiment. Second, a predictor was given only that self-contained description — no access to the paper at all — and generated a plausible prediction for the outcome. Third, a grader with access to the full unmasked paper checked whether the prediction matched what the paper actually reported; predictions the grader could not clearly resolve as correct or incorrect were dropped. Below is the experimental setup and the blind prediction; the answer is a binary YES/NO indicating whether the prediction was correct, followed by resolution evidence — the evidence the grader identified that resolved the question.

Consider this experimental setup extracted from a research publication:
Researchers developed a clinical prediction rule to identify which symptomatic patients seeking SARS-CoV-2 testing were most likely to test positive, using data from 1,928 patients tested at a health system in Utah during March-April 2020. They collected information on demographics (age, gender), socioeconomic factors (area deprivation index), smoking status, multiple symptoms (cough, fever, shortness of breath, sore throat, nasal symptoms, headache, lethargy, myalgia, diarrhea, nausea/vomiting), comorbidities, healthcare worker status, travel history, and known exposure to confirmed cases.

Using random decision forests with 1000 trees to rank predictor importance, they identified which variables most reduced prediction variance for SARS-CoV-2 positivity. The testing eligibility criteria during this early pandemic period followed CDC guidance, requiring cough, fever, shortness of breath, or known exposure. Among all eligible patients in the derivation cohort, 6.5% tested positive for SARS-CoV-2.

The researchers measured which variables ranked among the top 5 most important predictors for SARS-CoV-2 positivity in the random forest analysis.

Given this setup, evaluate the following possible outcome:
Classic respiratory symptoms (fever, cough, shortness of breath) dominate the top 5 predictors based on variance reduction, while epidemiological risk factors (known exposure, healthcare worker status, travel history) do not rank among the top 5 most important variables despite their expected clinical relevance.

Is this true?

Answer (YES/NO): NO